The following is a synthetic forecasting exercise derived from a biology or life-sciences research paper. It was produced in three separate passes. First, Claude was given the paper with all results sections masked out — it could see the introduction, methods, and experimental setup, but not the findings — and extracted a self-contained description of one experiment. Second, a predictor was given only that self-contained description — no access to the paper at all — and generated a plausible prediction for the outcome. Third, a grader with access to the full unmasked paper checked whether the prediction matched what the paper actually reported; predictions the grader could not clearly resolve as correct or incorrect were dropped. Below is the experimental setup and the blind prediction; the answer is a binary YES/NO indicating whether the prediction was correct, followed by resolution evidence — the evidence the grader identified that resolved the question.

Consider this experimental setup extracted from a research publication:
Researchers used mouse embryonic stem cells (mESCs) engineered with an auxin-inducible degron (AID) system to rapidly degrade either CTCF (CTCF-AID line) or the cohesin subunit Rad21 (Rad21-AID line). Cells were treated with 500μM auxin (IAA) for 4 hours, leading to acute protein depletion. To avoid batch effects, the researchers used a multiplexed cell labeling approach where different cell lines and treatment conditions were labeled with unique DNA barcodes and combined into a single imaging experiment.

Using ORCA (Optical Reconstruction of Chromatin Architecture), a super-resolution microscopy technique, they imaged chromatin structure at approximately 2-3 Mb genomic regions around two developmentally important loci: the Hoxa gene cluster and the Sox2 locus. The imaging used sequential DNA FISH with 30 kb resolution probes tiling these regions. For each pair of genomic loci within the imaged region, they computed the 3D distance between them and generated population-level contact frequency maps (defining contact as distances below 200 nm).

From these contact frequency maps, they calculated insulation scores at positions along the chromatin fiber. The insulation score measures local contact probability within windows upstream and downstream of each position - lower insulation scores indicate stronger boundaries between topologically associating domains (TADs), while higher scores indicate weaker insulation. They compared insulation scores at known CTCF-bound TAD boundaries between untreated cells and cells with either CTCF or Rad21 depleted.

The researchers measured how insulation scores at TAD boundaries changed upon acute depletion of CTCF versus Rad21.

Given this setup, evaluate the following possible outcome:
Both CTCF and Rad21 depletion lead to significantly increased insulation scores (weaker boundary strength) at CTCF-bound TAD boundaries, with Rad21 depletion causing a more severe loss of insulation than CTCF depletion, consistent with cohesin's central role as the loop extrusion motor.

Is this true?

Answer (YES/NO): YES